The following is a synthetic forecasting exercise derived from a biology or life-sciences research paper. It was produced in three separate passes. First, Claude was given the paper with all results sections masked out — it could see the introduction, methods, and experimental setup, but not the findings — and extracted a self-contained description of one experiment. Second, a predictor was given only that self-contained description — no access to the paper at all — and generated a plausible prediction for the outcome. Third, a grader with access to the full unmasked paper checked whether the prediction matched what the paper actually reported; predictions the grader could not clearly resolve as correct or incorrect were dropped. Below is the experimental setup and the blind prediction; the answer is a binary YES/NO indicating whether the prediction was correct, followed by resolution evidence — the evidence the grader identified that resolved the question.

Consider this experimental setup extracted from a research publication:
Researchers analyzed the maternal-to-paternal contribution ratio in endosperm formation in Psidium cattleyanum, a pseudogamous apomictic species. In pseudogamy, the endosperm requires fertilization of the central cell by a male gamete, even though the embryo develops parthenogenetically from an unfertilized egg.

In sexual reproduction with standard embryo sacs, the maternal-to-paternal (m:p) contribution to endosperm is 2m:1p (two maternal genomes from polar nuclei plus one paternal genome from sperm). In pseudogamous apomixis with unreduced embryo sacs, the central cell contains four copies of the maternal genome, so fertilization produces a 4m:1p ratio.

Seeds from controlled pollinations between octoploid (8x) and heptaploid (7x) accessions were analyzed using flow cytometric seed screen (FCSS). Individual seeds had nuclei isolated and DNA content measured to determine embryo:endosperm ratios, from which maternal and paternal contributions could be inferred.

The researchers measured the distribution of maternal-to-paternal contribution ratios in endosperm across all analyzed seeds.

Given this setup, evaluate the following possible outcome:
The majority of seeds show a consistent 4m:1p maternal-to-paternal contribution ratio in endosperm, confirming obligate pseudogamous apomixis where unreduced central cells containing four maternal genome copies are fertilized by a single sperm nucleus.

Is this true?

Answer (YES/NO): NO